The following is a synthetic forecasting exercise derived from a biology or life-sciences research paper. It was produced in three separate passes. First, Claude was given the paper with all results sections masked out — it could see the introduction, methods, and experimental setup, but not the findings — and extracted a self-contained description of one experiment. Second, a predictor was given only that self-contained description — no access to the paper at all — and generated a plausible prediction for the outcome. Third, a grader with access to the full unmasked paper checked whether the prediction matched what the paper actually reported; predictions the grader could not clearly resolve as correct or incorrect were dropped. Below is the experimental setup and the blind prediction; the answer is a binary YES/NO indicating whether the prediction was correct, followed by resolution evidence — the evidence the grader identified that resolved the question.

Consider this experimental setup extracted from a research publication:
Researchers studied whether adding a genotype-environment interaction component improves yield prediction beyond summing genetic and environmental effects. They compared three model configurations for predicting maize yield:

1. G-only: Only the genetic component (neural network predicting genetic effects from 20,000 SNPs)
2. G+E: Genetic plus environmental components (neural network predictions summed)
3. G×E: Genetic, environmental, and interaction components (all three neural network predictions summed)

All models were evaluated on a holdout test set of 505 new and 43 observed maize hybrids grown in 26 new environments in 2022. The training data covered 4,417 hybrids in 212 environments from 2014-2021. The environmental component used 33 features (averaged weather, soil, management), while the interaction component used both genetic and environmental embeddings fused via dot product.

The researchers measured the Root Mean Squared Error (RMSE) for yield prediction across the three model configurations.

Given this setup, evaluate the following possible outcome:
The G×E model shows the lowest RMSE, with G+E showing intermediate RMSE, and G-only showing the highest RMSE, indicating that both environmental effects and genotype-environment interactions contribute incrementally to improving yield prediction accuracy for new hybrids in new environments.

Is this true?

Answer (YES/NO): NO